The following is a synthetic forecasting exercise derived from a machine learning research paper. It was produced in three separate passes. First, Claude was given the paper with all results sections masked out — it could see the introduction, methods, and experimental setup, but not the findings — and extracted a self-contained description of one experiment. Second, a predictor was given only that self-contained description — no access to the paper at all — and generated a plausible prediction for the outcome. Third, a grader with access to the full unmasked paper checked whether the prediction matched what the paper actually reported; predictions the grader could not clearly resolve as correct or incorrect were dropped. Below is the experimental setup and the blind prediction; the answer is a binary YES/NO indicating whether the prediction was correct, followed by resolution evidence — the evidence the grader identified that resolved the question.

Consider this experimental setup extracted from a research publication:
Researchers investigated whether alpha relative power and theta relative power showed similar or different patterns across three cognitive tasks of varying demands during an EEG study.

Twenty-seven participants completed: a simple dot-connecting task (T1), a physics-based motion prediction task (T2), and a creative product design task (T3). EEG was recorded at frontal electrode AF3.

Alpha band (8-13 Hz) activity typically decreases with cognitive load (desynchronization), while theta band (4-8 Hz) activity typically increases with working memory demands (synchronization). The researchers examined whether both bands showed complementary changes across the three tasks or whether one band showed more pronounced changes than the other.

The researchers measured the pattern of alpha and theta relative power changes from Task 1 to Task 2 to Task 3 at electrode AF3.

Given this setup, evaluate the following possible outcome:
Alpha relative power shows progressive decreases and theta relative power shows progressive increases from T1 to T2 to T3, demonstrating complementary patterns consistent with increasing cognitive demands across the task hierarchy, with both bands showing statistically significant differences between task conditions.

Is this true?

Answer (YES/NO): NO